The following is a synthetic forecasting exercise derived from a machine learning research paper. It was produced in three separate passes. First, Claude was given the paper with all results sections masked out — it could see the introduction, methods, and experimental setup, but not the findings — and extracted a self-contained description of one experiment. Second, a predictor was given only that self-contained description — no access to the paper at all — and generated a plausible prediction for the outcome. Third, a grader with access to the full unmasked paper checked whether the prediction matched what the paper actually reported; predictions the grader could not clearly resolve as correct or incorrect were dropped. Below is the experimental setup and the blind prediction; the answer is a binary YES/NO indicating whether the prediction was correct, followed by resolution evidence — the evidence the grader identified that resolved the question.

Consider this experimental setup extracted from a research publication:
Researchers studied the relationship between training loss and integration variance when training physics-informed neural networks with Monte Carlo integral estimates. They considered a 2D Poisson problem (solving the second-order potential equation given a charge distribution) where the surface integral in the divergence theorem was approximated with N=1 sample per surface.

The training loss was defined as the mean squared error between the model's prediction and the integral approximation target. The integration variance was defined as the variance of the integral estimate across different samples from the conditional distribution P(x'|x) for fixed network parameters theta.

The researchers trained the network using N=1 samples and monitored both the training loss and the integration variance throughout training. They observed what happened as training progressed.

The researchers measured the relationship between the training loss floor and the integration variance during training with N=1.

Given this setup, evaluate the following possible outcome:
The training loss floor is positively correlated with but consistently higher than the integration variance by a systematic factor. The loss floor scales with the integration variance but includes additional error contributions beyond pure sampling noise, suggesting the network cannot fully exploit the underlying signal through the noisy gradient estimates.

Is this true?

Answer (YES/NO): NO